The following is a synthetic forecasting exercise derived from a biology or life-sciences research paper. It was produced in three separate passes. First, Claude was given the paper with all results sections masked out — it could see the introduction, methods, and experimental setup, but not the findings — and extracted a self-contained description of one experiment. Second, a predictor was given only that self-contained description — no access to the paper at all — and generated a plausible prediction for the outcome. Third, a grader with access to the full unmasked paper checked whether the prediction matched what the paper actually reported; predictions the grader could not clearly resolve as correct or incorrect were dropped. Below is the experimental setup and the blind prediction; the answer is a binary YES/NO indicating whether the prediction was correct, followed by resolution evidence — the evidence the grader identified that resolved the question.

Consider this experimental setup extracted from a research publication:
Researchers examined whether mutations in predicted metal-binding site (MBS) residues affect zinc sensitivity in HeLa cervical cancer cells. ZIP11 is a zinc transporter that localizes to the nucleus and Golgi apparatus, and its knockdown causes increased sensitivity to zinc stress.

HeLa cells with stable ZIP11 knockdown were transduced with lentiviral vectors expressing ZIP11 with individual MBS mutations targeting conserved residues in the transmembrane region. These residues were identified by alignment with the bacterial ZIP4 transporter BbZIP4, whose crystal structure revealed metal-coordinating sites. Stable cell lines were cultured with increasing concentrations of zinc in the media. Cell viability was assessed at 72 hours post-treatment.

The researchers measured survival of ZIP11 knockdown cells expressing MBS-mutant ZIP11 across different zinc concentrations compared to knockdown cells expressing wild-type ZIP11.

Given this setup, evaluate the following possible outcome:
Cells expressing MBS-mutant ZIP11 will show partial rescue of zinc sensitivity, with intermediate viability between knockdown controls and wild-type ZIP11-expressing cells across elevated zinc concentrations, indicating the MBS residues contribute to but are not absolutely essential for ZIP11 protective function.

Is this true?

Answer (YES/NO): YES